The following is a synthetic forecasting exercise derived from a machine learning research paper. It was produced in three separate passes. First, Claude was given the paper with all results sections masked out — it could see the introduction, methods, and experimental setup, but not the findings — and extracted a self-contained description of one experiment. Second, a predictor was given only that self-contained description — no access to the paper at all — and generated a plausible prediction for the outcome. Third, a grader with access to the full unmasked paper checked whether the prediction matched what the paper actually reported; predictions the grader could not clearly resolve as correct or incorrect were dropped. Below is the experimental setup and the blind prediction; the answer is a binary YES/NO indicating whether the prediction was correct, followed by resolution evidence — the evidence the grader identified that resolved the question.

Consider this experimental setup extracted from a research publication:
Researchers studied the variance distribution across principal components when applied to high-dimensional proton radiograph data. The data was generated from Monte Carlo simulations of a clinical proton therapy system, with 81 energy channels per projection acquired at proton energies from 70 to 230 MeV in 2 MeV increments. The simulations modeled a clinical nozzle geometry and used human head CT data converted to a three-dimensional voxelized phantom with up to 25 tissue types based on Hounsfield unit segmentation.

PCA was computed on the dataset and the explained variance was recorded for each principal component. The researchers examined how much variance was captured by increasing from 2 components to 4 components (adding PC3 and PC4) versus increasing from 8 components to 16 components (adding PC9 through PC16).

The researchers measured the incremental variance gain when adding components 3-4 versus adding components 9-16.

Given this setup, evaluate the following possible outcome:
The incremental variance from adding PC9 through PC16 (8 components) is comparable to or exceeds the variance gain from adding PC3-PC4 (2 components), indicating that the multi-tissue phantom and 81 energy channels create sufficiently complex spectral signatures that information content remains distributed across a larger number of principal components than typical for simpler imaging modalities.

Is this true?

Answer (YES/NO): NO